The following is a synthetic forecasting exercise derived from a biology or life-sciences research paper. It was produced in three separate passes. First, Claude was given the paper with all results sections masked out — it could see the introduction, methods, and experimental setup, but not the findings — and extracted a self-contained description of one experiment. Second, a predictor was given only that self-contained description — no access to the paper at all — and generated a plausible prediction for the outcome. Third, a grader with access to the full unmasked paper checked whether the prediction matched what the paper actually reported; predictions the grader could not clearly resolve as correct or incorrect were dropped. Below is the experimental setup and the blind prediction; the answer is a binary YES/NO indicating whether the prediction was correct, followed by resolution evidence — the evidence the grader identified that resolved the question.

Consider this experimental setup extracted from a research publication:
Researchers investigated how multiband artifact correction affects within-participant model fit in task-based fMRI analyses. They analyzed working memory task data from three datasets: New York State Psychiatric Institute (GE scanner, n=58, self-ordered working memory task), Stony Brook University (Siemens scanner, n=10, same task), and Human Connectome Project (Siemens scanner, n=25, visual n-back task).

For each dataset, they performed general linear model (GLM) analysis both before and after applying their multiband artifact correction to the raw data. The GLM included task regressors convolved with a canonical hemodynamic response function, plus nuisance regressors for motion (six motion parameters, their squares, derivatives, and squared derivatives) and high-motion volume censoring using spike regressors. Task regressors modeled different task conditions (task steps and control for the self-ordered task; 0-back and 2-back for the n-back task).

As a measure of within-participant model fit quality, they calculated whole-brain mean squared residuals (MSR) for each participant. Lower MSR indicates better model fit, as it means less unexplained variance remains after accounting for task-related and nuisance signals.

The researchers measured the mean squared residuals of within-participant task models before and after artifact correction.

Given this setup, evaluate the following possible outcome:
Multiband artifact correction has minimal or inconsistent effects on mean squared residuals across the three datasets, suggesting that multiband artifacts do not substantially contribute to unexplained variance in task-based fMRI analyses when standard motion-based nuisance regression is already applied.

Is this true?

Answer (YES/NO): NO